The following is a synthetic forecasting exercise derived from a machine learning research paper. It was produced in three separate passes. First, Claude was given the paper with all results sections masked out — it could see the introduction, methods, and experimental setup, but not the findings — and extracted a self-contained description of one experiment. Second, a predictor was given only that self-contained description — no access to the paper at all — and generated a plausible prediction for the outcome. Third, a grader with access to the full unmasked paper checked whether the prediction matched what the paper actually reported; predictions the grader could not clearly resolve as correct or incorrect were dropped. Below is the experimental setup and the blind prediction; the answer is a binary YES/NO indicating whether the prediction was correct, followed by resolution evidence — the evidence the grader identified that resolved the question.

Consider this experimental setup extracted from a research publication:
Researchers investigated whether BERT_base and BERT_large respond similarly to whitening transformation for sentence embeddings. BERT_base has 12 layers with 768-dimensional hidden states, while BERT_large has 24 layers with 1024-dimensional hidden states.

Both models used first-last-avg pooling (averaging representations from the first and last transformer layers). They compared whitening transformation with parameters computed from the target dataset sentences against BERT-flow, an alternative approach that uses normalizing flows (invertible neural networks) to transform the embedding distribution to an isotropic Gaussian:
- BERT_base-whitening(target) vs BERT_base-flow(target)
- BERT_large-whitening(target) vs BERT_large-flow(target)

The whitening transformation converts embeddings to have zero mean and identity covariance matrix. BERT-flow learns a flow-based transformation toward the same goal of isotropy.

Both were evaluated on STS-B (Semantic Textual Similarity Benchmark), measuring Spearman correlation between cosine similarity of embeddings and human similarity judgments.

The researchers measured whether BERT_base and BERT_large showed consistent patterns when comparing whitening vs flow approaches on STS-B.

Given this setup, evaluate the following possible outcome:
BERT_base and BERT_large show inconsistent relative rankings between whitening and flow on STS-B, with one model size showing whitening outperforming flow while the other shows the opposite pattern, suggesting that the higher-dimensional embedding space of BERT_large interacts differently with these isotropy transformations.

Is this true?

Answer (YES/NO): YES